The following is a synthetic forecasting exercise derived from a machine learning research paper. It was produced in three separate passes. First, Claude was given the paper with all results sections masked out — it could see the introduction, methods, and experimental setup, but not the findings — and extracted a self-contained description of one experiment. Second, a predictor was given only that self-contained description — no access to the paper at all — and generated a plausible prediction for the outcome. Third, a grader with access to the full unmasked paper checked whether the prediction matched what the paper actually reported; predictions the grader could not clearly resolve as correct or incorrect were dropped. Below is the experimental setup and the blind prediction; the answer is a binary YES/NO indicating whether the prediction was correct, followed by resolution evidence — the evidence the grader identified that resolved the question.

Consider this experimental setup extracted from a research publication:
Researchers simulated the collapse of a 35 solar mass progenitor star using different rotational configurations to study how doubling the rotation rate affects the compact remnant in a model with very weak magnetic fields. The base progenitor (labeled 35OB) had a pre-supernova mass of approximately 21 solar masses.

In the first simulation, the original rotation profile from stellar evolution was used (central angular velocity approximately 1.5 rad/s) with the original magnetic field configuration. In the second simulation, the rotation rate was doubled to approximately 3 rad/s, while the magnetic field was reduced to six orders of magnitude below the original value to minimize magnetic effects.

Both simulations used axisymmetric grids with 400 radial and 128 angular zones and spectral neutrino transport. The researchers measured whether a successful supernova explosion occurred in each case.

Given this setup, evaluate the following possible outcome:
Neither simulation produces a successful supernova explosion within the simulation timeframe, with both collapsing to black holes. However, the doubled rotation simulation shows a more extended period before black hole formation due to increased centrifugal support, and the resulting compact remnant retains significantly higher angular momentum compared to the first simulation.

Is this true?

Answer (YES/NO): NO